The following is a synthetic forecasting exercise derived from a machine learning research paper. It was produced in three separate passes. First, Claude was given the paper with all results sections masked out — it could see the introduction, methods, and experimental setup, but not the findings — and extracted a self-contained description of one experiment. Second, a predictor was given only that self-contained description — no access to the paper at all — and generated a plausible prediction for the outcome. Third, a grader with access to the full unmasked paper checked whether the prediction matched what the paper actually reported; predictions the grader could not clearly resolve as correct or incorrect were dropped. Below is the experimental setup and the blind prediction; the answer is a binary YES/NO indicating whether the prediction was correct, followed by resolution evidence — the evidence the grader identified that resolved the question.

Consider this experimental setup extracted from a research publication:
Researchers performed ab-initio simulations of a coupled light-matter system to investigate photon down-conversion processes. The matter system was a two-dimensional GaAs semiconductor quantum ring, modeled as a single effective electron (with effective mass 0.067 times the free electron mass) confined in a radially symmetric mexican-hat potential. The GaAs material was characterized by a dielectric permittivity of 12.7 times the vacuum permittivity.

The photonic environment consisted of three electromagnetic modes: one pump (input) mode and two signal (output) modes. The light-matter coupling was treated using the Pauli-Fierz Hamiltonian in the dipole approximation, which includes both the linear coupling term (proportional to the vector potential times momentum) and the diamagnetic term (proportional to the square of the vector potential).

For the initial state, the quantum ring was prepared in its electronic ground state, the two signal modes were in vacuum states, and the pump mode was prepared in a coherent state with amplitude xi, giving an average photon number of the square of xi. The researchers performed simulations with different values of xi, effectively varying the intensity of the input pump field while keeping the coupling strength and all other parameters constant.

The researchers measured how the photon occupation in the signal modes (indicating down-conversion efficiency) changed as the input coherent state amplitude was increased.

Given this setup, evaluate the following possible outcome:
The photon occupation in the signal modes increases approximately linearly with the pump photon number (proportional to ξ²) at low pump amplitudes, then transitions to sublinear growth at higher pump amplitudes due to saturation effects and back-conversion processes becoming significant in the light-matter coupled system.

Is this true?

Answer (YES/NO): NO